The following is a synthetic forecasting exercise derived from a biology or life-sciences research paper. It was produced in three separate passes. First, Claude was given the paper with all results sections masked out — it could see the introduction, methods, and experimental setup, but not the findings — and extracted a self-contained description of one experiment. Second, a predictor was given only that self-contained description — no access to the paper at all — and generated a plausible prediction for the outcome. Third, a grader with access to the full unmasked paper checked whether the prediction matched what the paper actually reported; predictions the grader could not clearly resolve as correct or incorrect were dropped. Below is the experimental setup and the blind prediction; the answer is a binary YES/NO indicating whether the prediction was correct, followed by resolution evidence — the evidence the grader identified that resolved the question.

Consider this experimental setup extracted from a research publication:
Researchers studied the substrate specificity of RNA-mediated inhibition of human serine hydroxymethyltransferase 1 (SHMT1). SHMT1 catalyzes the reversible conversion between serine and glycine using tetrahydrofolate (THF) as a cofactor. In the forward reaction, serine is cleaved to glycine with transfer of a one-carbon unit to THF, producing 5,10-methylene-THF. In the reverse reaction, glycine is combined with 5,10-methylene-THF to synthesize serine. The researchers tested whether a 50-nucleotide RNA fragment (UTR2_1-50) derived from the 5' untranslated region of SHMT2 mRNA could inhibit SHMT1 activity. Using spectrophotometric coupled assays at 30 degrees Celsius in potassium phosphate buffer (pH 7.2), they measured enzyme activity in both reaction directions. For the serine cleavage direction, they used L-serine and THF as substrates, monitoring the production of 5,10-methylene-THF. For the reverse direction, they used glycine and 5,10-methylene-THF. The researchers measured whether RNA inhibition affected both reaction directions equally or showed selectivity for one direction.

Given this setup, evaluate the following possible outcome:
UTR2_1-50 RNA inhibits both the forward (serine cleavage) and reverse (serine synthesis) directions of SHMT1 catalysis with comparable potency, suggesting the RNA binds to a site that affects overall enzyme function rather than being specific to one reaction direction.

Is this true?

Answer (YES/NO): NO